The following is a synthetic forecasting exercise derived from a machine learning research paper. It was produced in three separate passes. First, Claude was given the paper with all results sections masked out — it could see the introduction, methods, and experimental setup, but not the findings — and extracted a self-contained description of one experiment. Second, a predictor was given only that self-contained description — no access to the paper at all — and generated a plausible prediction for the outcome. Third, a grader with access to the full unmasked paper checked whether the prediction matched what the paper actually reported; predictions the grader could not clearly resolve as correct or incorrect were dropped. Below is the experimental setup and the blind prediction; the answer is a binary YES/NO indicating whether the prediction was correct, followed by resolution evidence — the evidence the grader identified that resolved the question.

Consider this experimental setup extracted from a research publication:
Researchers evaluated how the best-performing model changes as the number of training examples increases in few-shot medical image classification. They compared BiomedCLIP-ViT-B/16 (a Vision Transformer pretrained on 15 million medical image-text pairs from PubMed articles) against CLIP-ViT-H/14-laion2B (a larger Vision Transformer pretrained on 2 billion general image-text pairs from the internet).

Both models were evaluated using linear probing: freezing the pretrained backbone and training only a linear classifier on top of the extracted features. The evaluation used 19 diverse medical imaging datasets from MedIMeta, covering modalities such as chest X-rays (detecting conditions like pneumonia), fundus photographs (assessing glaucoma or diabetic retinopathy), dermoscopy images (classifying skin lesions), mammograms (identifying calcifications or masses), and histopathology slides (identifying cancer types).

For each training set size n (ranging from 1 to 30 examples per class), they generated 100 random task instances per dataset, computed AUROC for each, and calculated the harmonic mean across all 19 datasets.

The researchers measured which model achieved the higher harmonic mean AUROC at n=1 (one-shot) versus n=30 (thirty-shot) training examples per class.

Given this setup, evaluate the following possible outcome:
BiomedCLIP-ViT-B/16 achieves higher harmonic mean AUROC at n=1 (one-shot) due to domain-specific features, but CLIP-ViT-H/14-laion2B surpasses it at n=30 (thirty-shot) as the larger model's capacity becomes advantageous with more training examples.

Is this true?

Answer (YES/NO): YES